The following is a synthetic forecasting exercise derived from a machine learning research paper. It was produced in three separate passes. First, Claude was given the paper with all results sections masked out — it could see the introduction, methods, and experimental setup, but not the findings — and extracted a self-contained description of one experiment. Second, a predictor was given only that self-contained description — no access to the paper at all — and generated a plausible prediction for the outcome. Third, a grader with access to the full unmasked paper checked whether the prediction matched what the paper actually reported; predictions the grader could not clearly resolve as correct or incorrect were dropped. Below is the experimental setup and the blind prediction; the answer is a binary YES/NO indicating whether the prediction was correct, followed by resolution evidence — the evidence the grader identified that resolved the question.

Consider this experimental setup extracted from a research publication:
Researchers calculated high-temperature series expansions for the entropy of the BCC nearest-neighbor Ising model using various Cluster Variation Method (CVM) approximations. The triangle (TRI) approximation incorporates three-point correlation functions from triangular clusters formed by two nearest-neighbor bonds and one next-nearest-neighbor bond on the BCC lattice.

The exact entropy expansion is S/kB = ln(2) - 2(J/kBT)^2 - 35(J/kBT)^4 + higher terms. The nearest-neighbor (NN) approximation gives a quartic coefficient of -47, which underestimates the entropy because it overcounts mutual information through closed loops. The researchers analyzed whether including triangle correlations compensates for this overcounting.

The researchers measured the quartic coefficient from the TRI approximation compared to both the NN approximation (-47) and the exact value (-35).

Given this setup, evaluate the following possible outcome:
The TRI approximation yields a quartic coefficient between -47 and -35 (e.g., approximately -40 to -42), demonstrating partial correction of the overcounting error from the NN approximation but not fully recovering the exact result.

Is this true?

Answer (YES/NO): NO